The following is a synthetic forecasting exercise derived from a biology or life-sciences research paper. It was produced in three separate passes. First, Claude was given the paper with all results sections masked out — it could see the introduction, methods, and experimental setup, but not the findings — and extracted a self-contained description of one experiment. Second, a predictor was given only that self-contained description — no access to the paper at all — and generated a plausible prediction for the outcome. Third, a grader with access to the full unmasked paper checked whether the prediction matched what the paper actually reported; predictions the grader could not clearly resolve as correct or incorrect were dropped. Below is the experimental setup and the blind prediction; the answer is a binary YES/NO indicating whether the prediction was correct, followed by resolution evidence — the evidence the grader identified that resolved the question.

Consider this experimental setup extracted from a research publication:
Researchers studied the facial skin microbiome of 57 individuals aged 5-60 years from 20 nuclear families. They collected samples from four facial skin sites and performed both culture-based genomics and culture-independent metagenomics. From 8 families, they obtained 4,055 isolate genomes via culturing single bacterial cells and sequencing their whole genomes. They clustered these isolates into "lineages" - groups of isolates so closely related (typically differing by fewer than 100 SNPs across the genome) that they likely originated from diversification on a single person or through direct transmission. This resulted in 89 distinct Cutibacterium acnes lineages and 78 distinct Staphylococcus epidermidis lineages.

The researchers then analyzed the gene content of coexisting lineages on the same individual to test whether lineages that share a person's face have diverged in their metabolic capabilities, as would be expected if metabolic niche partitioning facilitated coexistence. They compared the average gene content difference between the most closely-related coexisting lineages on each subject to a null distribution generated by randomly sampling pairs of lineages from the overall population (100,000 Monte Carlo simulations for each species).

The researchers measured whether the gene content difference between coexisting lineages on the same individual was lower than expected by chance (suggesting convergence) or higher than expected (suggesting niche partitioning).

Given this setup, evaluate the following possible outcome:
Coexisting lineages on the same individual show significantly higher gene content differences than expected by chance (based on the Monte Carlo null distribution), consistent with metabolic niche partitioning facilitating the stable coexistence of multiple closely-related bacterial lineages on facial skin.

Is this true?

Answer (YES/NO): NO